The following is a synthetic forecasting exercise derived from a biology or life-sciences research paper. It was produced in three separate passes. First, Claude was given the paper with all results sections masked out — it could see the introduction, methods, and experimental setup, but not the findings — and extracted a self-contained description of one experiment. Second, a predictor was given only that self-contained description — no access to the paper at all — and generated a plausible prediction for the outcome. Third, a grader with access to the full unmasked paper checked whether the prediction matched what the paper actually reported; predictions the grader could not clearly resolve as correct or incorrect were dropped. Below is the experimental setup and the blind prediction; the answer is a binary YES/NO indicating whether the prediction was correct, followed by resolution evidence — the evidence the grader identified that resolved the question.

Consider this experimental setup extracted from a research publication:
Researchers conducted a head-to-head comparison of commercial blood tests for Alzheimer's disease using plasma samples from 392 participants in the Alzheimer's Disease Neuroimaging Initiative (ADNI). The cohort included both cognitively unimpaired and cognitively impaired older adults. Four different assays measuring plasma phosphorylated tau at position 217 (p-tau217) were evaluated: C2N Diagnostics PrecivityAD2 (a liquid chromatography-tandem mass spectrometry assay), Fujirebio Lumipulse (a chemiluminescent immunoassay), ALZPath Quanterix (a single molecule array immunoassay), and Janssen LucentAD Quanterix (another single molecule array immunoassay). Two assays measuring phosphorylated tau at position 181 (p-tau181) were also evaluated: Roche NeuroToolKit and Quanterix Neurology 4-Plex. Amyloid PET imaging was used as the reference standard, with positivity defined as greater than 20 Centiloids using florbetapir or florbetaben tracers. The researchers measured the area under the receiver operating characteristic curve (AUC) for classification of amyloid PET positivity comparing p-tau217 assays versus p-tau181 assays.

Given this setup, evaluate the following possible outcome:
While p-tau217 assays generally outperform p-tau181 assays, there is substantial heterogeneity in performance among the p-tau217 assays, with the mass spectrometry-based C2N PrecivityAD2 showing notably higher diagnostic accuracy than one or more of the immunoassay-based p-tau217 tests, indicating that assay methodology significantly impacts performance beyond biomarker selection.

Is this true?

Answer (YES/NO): NO